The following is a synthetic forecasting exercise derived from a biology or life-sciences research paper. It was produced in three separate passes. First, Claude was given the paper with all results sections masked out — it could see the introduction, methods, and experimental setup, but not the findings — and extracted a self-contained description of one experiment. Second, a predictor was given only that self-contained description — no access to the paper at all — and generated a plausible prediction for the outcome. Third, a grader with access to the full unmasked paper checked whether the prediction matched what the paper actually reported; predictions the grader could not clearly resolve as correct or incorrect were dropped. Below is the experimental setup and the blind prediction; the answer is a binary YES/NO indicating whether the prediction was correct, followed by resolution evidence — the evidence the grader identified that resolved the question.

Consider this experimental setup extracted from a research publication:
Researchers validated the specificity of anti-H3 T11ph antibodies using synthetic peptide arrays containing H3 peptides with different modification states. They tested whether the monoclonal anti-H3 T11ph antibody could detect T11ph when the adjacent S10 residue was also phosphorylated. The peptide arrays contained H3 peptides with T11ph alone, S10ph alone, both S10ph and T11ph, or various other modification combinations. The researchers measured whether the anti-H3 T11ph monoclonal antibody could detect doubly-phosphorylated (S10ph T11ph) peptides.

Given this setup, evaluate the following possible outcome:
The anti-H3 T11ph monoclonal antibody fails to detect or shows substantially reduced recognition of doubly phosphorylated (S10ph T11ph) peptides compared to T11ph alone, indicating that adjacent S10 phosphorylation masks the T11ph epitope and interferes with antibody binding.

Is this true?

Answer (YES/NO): YES